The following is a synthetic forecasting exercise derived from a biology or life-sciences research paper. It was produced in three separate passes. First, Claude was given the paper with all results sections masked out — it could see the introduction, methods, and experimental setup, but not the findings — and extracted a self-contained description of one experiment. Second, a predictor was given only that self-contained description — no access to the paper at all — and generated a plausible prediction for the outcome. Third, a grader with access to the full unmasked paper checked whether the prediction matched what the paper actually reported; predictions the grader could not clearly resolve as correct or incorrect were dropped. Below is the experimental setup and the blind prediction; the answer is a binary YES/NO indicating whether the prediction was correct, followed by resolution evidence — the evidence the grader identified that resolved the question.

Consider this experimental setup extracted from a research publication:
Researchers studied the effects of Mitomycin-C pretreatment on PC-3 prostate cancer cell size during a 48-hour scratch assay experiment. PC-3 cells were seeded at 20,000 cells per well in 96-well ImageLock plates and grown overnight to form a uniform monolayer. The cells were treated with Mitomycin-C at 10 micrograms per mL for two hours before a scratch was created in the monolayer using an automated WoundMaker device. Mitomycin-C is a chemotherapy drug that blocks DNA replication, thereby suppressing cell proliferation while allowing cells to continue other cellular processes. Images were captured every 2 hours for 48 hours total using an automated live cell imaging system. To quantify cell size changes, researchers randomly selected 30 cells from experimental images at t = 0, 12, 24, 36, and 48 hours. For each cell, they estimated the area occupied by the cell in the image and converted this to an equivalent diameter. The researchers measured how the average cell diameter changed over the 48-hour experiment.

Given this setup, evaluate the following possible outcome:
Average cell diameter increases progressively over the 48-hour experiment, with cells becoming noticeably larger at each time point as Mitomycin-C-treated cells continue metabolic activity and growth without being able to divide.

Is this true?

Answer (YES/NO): YES